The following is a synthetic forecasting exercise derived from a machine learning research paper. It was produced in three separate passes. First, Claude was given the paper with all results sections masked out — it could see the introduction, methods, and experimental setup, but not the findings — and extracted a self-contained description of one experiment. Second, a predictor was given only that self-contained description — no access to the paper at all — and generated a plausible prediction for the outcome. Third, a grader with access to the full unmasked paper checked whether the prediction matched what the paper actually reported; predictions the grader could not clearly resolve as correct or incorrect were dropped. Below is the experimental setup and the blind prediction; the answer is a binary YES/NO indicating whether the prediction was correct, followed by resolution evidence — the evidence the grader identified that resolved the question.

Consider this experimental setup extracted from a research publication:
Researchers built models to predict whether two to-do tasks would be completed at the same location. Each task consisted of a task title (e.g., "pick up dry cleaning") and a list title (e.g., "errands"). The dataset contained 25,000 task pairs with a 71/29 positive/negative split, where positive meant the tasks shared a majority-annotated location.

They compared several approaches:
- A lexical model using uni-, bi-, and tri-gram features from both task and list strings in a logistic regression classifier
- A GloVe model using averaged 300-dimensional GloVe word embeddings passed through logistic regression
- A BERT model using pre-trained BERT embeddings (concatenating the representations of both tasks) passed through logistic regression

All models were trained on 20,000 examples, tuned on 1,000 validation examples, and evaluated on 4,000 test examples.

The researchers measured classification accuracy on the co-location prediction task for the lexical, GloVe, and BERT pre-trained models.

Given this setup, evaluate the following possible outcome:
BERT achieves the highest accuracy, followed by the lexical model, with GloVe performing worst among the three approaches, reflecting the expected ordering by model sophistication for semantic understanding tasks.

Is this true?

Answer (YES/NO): NO